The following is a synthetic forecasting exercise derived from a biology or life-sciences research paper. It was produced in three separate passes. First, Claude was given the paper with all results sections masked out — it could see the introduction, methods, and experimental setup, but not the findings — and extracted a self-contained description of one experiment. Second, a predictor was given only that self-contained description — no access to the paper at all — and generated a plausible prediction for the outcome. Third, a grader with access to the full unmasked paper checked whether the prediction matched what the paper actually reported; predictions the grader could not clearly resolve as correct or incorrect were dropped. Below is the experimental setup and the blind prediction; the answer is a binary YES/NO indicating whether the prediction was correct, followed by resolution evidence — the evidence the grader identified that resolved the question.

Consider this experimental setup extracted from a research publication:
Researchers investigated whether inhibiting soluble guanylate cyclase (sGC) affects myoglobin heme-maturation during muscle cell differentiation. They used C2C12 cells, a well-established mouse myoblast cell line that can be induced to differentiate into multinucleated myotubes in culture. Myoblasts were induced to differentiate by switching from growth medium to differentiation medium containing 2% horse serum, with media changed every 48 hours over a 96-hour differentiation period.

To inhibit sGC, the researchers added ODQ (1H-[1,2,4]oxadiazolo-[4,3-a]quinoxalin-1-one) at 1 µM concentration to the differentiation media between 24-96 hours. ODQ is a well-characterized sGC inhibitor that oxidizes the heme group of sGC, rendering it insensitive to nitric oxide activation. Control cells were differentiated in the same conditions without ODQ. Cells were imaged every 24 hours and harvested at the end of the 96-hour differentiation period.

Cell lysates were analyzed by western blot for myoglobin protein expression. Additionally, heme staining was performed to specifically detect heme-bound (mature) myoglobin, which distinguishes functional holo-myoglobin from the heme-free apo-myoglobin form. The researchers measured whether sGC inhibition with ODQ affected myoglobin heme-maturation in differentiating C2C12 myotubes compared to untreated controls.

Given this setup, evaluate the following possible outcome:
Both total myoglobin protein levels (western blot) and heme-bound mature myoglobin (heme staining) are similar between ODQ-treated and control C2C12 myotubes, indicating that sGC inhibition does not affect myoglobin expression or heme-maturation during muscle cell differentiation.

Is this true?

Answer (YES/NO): NO